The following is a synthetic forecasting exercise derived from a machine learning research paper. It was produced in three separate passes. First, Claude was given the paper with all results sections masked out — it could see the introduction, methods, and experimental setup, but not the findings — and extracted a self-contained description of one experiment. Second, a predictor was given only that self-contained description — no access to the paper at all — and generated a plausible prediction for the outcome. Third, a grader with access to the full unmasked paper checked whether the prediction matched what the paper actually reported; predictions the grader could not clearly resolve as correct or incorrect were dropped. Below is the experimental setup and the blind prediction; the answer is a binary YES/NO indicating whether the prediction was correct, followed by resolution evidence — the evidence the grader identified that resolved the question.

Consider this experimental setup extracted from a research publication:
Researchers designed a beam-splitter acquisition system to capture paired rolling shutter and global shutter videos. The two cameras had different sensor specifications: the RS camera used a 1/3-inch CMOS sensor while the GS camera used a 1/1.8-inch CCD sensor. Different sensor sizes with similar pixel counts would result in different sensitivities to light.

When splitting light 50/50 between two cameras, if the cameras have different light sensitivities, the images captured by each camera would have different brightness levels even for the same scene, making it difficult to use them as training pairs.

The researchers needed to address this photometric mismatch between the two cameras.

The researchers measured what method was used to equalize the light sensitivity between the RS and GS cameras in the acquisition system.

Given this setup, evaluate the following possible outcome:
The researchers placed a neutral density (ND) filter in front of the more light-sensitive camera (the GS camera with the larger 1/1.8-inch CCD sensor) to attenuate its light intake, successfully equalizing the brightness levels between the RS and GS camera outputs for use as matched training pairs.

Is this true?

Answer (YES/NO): NO